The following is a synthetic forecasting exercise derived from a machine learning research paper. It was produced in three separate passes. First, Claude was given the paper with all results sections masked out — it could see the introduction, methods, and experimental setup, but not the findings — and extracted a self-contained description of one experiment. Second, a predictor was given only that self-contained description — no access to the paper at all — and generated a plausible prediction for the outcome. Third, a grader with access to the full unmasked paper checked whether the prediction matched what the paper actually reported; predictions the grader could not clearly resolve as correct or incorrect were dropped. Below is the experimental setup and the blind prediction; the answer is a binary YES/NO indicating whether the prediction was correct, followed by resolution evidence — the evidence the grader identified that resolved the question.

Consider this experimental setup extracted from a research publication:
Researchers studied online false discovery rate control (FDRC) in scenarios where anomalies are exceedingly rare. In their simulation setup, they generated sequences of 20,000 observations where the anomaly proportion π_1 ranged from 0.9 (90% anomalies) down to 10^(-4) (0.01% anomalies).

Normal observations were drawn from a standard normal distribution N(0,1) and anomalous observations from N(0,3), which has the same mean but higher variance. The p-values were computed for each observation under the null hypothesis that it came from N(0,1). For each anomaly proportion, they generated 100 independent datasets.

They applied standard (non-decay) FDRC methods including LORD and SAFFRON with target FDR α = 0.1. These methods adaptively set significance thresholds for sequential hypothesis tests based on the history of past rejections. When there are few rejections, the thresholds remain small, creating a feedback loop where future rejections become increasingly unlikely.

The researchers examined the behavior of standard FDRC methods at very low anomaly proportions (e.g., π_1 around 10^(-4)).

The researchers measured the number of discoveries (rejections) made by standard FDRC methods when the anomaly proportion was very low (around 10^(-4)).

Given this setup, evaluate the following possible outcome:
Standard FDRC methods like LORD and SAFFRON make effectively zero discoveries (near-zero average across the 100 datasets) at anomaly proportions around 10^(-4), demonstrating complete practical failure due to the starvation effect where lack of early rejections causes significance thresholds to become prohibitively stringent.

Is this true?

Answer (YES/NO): YES